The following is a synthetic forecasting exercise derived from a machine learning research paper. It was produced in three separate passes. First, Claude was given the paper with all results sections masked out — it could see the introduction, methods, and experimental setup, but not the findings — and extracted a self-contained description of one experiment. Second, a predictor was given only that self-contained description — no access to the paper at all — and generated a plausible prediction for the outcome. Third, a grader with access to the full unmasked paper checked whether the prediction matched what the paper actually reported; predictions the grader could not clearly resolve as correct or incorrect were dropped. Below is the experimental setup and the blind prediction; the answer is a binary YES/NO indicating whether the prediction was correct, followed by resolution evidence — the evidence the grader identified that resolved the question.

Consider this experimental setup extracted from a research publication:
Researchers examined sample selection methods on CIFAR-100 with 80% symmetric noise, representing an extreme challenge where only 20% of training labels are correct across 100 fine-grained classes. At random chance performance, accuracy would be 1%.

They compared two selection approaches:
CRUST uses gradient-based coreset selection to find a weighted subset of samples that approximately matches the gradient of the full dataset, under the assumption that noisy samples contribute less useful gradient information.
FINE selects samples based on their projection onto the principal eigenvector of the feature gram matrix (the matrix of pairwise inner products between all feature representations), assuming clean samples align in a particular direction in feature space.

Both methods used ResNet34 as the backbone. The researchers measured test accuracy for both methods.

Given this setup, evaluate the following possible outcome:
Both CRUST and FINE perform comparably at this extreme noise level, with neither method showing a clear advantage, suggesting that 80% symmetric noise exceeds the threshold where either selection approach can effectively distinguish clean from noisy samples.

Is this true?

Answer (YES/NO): NO